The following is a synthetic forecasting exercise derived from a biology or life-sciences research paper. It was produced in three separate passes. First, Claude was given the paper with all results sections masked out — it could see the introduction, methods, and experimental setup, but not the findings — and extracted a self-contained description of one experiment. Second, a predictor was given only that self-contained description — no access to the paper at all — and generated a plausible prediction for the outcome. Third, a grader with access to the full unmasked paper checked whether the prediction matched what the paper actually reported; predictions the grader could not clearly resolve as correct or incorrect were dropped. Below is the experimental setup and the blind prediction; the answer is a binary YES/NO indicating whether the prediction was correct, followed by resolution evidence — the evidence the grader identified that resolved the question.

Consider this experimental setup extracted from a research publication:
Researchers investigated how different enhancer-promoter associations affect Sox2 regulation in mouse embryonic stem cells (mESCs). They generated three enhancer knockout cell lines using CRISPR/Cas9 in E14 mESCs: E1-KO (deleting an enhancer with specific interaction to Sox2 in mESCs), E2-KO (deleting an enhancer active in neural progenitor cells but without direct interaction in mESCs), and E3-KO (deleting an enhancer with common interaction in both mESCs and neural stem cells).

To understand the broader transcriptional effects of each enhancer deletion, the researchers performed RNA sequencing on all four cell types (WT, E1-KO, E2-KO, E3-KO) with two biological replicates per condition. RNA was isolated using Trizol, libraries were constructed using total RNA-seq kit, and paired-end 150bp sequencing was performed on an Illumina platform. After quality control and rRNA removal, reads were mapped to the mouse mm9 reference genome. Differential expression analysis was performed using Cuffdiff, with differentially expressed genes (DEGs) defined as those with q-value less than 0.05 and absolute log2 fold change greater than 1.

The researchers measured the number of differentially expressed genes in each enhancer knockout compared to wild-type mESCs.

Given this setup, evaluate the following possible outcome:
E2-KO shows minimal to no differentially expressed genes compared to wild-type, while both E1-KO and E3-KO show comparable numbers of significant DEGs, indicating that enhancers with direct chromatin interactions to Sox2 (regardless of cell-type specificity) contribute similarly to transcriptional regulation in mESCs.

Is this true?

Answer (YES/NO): NO